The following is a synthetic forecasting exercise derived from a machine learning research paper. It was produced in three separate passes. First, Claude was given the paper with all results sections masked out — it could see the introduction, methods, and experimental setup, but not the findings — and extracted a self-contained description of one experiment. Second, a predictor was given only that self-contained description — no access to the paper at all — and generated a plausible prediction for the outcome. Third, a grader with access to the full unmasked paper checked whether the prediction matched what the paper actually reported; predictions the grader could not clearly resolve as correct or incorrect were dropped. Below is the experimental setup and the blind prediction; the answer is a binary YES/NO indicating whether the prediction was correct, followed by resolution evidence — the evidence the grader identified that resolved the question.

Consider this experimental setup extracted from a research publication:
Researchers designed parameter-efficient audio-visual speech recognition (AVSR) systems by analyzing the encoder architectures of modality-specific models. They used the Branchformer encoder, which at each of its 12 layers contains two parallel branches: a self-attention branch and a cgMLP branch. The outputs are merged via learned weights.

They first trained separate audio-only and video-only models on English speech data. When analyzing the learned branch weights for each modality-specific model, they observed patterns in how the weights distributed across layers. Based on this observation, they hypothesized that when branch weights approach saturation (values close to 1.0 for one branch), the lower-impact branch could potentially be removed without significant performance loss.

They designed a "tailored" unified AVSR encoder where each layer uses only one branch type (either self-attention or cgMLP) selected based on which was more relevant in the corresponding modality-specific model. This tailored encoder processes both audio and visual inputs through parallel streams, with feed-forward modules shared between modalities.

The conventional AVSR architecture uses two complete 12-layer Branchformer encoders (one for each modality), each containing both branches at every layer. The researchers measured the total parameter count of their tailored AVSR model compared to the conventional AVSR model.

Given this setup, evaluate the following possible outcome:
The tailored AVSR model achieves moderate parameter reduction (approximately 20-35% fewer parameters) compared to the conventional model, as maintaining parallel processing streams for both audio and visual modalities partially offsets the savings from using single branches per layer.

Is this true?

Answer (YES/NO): NO